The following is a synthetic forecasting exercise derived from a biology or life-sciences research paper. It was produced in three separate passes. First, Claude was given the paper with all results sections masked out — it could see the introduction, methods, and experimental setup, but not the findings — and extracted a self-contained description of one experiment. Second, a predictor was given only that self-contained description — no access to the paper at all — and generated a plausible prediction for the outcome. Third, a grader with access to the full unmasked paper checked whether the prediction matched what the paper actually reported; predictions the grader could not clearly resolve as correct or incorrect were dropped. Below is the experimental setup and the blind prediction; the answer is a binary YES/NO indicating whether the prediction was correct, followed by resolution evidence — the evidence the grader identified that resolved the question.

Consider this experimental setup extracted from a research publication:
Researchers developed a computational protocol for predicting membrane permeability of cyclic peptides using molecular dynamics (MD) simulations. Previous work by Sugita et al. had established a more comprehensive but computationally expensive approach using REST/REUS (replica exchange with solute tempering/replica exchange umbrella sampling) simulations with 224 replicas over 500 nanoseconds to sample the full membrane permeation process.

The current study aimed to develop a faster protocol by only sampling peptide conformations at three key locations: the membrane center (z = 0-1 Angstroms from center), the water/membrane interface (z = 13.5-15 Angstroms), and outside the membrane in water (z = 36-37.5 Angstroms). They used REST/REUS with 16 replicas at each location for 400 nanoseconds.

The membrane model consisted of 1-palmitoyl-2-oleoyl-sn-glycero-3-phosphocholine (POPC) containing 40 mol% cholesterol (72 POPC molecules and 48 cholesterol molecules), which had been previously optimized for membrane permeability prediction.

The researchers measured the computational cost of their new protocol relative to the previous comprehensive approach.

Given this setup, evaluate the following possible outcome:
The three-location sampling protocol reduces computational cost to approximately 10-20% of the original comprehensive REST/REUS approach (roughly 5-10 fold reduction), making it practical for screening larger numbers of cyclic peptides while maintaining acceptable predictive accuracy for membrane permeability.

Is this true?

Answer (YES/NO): YES